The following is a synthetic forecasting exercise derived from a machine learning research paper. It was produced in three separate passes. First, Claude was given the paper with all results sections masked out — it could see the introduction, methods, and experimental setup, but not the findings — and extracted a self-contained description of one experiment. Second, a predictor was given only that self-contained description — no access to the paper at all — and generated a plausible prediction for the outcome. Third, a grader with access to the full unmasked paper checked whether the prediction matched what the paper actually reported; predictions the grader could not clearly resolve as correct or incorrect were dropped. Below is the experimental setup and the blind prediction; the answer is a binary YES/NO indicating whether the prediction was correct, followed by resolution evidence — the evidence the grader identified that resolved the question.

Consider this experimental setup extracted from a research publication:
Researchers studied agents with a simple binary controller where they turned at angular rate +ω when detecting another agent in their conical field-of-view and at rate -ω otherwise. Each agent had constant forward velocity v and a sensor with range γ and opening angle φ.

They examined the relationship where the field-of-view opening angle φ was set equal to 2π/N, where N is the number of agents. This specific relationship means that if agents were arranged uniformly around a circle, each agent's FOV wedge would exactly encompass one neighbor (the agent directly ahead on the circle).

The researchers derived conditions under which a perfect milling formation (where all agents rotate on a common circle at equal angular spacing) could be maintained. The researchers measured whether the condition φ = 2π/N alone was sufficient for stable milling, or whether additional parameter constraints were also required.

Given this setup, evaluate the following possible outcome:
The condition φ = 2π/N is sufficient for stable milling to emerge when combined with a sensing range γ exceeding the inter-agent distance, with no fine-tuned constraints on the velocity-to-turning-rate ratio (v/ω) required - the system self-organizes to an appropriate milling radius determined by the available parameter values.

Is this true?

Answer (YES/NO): NO